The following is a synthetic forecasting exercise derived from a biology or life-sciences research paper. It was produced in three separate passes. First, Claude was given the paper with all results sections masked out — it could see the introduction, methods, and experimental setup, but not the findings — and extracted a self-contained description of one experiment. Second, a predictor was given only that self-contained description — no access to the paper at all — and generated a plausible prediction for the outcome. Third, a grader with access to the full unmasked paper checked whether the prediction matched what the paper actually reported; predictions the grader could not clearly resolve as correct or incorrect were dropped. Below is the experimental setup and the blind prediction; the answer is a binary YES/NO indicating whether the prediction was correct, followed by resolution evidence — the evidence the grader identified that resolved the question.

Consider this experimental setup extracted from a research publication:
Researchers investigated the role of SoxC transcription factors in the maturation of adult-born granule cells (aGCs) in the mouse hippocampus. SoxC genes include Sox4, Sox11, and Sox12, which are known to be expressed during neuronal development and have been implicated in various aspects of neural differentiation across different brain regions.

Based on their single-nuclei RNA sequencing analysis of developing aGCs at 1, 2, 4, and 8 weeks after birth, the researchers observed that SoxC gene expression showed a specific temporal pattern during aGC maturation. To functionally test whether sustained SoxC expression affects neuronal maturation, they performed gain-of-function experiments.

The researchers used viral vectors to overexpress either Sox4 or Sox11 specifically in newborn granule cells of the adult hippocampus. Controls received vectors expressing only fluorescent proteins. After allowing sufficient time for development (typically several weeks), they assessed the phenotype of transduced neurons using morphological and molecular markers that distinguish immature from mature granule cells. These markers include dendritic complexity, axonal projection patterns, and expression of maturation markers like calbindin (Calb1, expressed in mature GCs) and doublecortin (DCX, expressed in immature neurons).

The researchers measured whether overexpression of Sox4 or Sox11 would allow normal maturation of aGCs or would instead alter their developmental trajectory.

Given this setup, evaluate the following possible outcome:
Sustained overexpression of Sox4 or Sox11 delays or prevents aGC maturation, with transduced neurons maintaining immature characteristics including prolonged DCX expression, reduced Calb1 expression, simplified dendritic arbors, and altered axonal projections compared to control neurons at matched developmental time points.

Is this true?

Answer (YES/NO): NO